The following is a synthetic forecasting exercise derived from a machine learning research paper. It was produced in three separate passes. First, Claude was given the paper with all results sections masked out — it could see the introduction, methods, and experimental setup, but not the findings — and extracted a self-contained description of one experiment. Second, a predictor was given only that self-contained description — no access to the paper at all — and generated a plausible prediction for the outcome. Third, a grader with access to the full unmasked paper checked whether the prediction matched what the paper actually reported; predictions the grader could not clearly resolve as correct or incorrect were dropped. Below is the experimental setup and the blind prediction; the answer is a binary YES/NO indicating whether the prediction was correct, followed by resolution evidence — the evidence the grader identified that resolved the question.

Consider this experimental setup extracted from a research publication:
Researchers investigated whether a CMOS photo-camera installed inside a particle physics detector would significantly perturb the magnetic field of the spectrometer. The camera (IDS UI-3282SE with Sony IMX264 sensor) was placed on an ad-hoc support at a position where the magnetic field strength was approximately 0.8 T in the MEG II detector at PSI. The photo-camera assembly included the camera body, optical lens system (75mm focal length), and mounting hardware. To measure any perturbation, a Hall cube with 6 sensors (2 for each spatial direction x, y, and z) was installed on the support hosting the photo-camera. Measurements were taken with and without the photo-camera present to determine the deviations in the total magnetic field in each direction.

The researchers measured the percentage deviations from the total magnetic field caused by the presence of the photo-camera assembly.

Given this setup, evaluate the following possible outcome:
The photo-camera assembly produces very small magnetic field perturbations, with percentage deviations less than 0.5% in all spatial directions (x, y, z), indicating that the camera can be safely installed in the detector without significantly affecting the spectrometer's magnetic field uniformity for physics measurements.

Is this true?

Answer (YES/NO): NO